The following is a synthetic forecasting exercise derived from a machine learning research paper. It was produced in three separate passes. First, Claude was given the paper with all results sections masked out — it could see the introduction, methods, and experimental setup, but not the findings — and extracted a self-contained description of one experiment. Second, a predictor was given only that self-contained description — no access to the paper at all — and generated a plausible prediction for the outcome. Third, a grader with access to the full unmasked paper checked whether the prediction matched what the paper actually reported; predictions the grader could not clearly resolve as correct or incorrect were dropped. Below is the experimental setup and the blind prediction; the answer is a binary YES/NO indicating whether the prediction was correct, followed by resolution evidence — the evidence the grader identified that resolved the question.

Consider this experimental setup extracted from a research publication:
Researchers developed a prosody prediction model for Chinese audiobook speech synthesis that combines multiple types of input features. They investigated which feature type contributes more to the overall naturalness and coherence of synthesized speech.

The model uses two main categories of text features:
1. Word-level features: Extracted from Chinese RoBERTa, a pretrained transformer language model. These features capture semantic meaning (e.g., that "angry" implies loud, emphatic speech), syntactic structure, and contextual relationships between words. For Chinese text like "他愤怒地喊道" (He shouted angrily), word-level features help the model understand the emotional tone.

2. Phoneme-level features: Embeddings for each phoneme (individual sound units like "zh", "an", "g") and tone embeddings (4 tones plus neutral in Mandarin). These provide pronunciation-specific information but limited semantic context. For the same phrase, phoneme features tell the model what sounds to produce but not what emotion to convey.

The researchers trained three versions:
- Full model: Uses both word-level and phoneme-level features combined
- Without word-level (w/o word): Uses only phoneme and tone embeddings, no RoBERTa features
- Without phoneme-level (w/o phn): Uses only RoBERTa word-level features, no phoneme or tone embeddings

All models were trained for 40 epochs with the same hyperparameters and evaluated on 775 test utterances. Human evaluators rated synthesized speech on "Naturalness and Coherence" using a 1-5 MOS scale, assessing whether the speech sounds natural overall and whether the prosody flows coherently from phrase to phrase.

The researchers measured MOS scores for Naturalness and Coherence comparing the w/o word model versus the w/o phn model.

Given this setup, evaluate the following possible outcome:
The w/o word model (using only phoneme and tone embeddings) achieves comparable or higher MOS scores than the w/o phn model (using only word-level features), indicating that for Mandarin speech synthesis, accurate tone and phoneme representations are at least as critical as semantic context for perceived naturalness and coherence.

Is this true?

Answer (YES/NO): NO